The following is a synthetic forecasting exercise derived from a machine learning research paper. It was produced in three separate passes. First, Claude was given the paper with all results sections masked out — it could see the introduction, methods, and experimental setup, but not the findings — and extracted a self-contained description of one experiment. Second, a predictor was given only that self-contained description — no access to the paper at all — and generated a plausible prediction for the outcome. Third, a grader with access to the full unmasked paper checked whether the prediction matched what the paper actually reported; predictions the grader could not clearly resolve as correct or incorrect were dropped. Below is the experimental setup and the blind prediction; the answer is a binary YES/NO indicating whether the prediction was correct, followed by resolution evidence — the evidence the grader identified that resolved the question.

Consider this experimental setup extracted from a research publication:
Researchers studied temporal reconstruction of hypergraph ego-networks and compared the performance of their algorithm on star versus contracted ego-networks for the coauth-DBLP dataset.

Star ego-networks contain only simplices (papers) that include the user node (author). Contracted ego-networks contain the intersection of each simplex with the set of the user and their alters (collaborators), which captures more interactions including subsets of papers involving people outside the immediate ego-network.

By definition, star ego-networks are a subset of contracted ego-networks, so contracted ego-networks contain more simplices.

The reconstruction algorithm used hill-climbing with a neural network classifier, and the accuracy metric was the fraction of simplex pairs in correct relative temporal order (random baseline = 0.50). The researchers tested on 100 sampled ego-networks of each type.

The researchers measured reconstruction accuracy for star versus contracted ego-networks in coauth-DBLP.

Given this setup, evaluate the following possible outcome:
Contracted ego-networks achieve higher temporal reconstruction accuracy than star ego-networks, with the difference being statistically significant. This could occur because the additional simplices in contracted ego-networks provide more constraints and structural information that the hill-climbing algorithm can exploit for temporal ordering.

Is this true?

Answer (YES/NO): NO